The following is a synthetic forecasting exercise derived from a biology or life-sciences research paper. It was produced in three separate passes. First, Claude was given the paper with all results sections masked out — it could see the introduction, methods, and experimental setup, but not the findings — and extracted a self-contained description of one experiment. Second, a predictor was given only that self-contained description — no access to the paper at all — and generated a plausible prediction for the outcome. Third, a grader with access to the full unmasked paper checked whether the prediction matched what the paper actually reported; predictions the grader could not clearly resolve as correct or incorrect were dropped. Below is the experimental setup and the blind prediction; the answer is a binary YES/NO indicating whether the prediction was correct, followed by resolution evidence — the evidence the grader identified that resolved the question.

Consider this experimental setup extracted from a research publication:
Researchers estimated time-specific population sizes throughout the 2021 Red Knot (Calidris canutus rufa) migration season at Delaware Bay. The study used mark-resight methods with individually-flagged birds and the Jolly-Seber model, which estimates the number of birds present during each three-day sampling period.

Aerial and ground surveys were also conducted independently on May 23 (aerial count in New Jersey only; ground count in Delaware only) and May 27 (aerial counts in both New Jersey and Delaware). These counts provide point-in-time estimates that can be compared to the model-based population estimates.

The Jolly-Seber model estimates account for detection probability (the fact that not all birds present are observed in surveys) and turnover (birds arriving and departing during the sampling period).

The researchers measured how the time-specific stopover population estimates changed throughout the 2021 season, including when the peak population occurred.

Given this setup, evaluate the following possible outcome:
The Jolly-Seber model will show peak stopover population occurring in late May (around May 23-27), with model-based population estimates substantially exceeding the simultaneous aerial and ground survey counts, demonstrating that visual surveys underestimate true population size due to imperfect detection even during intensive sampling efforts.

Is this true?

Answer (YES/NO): NO